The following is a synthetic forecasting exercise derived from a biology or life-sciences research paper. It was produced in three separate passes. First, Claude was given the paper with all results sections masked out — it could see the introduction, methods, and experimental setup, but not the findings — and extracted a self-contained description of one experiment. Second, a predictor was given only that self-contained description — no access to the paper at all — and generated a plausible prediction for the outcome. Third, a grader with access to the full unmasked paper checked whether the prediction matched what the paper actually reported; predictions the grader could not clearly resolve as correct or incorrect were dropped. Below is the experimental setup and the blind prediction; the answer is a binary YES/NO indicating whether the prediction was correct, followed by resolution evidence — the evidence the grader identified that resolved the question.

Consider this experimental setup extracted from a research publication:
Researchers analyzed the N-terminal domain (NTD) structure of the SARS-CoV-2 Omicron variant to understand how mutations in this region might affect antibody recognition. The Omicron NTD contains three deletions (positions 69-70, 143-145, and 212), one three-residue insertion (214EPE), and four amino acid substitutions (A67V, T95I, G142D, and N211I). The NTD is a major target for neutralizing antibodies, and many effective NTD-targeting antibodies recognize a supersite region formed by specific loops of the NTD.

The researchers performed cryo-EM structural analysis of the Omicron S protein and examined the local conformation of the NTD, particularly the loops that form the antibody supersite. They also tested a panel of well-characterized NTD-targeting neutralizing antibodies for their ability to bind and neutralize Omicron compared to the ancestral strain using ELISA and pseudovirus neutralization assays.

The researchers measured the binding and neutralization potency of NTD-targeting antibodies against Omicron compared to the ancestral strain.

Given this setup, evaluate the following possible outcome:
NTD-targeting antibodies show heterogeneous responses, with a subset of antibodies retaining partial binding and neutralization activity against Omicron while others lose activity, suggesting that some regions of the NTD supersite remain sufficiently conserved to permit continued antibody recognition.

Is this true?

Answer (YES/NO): NO